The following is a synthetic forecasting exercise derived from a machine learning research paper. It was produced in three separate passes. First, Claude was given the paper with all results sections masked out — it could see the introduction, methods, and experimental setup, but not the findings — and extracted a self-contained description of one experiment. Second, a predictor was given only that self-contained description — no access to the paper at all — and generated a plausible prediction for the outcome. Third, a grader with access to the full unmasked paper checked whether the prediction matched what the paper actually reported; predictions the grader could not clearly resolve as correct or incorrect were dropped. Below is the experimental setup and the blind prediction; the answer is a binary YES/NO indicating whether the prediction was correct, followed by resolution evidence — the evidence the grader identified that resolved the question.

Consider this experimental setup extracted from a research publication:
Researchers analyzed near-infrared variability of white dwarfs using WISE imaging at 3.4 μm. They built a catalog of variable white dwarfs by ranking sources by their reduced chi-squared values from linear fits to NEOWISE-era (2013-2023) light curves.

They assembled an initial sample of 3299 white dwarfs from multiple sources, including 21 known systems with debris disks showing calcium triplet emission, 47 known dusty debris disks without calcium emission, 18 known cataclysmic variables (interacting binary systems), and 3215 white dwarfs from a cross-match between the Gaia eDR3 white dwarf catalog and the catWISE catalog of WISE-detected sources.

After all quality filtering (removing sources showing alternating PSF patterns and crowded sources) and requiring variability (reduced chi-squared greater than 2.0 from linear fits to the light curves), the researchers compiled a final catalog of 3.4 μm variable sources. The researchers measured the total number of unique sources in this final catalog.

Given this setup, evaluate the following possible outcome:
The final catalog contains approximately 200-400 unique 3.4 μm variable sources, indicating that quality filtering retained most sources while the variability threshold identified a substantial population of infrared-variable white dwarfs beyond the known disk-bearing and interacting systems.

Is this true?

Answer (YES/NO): NO